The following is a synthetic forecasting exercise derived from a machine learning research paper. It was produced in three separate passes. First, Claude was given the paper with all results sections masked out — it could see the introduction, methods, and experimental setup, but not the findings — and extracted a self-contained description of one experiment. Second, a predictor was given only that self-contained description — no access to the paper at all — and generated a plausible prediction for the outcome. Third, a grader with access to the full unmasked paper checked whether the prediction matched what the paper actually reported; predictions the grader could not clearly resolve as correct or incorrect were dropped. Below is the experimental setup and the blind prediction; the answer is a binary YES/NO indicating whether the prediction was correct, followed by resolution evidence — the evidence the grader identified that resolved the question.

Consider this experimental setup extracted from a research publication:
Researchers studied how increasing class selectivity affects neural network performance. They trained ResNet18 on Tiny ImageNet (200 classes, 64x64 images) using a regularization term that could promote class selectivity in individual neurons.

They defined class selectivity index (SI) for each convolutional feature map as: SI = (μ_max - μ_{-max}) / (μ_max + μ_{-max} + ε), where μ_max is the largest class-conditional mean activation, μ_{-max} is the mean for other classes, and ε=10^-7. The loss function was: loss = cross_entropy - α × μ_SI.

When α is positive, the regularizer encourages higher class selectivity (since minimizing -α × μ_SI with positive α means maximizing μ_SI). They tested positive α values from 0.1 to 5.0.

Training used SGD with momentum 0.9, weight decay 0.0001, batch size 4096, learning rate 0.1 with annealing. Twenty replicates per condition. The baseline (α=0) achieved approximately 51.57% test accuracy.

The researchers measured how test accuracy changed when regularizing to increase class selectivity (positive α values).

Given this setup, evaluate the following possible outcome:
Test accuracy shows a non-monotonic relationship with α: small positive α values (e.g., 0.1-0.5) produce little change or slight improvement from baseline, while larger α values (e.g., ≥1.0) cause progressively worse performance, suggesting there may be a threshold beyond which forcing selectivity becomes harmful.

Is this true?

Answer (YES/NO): NO